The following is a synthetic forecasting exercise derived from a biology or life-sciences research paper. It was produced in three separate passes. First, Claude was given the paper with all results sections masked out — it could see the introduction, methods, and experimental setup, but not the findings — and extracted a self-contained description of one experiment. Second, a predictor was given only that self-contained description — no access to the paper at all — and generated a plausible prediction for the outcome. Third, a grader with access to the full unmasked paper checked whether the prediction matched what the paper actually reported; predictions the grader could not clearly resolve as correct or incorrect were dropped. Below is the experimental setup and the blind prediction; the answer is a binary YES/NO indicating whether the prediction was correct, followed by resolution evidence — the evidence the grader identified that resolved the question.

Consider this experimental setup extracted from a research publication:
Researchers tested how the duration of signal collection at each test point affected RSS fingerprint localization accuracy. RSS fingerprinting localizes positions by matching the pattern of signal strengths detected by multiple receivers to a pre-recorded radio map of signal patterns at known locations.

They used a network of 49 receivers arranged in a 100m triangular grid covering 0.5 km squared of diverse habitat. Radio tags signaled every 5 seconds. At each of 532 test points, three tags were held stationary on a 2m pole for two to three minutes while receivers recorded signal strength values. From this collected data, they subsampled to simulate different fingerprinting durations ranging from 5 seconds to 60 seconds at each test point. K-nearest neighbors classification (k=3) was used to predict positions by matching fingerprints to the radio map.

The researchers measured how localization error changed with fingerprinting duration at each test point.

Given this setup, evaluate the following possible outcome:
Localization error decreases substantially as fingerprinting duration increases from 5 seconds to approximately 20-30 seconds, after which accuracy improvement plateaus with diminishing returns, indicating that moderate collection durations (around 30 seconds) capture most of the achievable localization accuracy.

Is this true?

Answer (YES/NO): NO